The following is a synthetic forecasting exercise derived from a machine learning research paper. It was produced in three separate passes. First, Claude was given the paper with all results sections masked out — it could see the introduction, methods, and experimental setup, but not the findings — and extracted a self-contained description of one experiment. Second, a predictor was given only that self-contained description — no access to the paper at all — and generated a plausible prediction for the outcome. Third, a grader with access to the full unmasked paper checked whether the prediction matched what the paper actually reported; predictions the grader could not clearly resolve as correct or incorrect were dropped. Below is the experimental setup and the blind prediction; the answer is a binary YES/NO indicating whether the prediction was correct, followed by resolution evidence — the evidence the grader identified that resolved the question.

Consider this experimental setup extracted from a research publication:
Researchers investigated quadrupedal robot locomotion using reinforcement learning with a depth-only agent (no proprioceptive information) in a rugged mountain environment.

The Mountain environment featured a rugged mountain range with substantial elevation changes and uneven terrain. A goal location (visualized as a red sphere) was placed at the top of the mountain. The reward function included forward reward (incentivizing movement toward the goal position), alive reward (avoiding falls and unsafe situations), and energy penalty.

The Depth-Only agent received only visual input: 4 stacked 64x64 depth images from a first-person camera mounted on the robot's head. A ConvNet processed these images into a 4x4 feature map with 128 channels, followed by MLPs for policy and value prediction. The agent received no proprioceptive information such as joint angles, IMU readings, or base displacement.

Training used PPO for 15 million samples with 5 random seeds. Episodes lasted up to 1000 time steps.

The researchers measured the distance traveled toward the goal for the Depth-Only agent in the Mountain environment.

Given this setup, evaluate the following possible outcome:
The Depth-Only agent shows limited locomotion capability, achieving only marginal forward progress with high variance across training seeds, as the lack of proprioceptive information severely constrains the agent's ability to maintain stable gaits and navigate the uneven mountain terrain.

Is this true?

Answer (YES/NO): NO